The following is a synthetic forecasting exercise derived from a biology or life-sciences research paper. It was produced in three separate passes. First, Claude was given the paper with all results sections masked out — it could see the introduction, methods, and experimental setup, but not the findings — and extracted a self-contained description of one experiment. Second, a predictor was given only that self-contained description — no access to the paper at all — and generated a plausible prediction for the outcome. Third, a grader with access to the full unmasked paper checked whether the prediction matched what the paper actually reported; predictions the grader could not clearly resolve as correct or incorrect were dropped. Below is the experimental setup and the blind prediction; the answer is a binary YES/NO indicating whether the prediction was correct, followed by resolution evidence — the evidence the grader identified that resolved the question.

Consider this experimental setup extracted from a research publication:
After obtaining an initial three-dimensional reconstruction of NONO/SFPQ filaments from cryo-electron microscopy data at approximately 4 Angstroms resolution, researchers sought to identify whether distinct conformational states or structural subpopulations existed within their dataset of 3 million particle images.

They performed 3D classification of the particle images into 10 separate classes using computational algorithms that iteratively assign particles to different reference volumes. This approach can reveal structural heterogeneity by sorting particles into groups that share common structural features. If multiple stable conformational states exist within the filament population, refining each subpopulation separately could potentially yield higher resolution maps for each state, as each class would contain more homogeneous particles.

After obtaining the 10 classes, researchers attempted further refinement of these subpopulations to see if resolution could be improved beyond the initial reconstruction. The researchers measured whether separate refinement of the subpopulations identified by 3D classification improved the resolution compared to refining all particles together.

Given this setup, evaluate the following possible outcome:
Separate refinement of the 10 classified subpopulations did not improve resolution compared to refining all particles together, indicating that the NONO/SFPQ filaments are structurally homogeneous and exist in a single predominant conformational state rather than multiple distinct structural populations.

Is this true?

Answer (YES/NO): NO